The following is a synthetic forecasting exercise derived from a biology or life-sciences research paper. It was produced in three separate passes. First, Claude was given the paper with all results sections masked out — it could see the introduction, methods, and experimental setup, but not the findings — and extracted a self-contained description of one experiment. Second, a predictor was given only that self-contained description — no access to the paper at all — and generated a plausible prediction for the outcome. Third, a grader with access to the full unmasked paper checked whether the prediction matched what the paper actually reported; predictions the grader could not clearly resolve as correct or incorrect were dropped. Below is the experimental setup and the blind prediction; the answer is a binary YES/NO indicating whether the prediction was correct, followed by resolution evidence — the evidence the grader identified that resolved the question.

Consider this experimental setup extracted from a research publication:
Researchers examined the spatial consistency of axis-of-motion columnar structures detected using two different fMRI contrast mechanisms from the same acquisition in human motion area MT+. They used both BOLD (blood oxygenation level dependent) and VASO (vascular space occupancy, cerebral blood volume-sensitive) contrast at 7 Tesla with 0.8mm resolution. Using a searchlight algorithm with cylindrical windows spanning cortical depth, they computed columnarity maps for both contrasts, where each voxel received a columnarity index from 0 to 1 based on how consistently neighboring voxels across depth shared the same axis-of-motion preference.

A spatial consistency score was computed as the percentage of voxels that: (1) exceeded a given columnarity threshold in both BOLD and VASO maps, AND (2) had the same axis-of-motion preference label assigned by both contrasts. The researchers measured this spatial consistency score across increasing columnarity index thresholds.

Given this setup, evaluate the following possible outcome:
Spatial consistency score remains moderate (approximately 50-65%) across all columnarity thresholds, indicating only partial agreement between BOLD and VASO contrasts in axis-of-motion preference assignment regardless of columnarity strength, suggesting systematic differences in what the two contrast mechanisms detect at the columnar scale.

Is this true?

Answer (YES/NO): NO